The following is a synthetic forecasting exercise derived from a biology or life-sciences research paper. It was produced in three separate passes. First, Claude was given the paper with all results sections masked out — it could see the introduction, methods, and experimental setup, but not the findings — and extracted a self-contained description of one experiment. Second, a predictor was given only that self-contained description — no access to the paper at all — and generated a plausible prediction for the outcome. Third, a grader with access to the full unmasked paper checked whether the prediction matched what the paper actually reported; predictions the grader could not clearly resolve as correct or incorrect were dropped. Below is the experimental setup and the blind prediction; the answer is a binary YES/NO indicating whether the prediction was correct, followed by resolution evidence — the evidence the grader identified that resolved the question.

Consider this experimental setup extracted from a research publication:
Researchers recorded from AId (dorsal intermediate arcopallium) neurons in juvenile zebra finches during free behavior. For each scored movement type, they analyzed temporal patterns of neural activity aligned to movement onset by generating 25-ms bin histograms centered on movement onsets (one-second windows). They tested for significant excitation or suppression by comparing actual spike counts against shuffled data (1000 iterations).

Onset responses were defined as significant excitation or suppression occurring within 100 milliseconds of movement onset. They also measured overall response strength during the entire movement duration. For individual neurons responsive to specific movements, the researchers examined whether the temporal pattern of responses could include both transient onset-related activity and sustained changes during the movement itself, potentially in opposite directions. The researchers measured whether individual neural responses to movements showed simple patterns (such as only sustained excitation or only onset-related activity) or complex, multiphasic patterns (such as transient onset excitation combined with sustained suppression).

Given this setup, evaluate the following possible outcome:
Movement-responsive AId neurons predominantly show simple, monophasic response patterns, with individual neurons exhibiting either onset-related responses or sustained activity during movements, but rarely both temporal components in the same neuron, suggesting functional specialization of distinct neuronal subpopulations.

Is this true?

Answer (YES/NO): NO